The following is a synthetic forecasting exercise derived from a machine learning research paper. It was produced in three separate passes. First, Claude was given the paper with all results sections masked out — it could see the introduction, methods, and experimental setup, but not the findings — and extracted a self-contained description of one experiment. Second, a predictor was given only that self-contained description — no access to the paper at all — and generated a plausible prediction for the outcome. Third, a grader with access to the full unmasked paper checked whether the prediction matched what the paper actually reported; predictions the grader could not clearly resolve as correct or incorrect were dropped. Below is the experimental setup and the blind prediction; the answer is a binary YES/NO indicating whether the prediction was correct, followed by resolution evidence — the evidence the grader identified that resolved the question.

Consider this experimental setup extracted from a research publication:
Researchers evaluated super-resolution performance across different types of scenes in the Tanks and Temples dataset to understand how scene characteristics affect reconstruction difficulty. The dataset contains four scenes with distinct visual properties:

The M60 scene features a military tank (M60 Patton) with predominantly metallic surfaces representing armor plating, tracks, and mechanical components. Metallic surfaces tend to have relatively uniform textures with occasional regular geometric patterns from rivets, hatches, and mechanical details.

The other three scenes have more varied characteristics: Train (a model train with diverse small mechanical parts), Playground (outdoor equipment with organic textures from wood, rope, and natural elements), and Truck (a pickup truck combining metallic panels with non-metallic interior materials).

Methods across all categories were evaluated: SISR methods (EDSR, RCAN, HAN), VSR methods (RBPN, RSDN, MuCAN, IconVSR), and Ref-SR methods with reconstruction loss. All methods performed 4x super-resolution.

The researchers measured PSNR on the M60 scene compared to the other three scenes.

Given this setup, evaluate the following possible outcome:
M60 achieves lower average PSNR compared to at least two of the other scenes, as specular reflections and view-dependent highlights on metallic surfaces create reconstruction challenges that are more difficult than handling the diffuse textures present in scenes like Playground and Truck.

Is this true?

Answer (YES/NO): NO